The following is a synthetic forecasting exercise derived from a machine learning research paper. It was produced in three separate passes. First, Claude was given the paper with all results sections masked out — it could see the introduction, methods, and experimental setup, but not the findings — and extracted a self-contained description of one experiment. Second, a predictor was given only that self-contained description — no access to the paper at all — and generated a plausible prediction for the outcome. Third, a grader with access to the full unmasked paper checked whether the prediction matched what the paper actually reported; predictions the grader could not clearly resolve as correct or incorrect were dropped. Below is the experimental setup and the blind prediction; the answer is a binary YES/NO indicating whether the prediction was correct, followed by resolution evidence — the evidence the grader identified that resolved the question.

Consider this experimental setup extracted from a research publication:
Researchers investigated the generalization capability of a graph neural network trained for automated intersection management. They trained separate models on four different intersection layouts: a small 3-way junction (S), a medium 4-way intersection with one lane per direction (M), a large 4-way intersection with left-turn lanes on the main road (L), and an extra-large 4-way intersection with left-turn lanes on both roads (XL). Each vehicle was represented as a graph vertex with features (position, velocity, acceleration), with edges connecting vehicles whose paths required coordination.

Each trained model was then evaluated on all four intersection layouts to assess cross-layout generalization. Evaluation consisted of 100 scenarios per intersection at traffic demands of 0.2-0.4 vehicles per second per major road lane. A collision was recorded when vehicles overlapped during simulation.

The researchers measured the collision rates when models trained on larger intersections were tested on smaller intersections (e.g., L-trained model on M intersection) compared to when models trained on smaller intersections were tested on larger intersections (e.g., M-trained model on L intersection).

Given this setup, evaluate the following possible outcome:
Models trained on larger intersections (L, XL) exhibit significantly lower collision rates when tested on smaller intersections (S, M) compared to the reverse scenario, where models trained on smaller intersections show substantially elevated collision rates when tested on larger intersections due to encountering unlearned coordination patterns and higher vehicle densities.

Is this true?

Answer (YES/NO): YES